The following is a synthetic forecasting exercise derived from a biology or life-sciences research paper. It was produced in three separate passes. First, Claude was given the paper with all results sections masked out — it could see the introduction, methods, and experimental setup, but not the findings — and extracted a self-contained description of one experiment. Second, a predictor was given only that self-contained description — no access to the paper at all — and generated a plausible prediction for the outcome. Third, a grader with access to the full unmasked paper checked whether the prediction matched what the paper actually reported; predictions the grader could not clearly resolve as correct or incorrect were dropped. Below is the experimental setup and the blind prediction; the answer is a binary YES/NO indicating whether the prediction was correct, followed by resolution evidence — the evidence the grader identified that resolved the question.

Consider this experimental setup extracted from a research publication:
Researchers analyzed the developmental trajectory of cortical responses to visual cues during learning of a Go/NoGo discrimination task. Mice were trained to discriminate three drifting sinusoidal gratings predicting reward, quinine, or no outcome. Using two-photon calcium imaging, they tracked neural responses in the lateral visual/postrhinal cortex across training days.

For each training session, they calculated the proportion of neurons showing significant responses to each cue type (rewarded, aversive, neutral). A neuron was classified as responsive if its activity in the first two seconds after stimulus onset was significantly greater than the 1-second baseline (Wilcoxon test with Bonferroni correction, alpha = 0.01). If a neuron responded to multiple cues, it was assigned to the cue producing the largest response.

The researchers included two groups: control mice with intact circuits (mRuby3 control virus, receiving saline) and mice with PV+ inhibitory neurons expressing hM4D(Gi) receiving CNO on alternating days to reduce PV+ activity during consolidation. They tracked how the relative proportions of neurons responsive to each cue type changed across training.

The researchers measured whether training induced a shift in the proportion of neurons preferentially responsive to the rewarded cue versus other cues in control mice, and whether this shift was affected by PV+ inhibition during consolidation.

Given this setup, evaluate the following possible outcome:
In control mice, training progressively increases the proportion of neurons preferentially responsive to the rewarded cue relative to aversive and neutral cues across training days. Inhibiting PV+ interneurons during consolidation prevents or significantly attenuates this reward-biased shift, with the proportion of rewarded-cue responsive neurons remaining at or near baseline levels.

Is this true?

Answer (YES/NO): YES